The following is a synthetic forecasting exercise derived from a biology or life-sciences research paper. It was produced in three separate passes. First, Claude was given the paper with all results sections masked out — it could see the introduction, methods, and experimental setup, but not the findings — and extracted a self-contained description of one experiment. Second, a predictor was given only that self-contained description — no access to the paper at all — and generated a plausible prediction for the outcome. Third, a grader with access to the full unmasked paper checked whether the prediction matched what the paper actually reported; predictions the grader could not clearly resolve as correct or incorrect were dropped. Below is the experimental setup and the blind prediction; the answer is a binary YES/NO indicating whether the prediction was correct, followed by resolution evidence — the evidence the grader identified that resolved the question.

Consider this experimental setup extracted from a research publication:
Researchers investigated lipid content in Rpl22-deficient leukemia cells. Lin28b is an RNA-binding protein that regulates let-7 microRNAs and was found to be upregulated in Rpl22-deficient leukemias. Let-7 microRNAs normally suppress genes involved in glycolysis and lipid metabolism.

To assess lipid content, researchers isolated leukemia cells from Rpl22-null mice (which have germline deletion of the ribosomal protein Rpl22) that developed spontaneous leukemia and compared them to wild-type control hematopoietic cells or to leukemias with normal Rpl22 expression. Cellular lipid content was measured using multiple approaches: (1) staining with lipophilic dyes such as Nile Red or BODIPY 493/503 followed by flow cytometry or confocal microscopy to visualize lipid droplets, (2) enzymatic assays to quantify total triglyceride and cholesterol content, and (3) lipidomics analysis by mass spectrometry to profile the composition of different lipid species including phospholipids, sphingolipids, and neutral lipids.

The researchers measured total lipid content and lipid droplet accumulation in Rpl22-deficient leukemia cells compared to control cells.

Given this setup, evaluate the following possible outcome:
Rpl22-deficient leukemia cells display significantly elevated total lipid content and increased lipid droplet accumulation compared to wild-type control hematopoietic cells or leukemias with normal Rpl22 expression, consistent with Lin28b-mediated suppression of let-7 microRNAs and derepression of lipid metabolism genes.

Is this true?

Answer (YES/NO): YES